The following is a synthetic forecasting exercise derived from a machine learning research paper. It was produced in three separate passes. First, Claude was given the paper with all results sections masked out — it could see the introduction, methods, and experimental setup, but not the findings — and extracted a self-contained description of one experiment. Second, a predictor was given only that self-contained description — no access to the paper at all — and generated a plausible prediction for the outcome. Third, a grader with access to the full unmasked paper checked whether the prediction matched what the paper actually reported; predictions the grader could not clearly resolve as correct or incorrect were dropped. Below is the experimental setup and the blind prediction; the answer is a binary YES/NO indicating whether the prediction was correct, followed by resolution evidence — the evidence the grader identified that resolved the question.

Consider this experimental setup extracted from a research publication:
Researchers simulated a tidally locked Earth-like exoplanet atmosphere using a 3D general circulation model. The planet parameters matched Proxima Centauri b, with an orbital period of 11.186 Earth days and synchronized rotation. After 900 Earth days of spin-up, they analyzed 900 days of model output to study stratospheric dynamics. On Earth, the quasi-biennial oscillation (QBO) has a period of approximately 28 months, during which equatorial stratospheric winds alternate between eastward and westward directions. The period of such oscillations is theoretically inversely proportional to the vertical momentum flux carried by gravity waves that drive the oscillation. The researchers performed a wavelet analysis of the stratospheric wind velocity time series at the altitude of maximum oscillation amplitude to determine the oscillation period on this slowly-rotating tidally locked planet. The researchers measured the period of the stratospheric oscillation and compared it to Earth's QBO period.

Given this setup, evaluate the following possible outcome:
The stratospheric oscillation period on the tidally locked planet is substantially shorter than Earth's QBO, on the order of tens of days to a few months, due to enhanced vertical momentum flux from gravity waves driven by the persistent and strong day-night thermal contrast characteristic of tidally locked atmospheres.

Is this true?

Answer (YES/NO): YES